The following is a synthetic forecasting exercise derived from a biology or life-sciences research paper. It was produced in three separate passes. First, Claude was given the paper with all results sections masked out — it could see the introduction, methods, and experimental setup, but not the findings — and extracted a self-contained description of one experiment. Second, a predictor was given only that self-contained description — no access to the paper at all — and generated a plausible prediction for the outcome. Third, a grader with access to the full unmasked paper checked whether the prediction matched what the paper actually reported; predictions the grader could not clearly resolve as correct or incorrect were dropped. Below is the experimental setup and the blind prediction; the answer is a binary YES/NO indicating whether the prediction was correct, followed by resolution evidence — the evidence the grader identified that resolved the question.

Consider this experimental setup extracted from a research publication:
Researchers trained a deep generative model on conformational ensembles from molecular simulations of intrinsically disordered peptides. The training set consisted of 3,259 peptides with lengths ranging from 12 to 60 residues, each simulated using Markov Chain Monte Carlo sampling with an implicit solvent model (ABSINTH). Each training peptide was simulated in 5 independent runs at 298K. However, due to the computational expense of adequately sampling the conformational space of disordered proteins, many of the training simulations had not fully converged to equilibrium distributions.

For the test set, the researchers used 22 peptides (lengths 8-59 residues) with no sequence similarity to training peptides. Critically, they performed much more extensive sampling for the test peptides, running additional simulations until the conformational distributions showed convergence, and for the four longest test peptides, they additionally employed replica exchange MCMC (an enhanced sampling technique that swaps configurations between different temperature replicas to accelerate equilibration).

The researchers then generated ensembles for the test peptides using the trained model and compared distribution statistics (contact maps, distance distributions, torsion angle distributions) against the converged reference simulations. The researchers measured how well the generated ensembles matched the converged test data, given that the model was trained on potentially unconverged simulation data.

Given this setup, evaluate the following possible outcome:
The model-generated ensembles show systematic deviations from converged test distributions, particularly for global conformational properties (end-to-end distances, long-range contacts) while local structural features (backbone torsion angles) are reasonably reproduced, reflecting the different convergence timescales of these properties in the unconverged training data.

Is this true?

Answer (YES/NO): NO